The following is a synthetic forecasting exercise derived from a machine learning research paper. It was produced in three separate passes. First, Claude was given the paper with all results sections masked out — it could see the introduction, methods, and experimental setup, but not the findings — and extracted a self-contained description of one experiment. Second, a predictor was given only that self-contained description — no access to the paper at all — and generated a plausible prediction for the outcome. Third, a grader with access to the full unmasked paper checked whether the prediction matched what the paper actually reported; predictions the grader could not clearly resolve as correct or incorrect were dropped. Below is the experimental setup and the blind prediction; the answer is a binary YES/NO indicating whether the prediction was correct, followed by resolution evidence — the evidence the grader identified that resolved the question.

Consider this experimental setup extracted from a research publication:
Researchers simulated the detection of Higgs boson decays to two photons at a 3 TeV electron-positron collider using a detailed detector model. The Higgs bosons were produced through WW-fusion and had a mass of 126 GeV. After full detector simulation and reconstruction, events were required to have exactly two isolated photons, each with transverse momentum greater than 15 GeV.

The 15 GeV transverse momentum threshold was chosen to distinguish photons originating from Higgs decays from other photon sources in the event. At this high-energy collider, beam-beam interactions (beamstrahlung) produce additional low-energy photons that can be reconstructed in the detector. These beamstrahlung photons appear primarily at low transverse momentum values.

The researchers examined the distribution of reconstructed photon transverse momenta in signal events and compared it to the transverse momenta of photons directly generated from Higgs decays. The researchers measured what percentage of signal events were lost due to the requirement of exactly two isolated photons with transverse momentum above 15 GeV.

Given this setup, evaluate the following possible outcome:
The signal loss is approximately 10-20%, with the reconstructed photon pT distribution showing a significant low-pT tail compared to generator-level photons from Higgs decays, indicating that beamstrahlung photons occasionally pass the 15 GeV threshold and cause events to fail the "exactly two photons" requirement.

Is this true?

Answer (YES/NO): NO